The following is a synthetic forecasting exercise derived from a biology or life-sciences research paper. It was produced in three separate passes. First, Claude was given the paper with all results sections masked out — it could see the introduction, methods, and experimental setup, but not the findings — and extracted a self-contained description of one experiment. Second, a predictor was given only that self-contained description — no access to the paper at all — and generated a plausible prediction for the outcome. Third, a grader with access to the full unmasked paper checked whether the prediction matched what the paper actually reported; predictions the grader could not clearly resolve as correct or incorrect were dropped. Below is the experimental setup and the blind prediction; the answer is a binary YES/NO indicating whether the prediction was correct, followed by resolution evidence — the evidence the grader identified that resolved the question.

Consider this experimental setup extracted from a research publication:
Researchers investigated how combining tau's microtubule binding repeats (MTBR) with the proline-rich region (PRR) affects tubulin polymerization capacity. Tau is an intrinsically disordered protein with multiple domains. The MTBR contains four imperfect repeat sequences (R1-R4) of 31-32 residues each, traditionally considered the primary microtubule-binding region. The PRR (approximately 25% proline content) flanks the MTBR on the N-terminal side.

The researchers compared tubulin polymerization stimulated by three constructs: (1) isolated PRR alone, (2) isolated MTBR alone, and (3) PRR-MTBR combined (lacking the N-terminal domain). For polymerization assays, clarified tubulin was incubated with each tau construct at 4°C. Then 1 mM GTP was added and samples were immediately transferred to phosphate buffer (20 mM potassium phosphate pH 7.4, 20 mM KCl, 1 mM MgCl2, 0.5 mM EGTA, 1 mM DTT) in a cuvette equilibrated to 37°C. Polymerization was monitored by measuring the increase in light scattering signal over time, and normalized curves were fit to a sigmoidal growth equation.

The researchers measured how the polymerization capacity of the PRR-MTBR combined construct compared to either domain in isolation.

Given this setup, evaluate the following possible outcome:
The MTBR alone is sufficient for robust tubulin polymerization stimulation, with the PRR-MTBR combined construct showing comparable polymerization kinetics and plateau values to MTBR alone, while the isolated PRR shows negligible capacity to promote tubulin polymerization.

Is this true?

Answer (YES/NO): NO